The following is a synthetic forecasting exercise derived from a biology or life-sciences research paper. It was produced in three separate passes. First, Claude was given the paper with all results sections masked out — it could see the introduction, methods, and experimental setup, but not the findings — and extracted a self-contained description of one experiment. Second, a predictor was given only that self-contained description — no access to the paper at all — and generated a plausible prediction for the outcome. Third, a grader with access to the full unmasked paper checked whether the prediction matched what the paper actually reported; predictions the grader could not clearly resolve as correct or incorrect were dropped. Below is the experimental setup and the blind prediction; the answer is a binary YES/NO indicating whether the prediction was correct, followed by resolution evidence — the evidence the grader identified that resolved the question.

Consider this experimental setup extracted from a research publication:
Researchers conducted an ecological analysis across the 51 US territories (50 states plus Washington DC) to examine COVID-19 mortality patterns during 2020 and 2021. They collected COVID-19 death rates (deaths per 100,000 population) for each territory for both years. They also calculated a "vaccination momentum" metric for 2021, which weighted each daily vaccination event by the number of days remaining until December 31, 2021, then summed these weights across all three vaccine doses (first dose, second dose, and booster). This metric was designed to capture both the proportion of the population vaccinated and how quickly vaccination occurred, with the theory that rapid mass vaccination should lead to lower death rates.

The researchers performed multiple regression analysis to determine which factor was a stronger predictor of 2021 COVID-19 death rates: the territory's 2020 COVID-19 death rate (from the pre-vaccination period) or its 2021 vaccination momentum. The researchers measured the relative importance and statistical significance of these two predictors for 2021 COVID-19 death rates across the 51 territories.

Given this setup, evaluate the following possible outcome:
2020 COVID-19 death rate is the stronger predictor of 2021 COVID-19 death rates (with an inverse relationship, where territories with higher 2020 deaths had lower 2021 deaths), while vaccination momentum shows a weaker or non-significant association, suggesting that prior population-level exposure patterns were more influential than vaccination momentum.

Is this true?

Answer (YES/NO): NO